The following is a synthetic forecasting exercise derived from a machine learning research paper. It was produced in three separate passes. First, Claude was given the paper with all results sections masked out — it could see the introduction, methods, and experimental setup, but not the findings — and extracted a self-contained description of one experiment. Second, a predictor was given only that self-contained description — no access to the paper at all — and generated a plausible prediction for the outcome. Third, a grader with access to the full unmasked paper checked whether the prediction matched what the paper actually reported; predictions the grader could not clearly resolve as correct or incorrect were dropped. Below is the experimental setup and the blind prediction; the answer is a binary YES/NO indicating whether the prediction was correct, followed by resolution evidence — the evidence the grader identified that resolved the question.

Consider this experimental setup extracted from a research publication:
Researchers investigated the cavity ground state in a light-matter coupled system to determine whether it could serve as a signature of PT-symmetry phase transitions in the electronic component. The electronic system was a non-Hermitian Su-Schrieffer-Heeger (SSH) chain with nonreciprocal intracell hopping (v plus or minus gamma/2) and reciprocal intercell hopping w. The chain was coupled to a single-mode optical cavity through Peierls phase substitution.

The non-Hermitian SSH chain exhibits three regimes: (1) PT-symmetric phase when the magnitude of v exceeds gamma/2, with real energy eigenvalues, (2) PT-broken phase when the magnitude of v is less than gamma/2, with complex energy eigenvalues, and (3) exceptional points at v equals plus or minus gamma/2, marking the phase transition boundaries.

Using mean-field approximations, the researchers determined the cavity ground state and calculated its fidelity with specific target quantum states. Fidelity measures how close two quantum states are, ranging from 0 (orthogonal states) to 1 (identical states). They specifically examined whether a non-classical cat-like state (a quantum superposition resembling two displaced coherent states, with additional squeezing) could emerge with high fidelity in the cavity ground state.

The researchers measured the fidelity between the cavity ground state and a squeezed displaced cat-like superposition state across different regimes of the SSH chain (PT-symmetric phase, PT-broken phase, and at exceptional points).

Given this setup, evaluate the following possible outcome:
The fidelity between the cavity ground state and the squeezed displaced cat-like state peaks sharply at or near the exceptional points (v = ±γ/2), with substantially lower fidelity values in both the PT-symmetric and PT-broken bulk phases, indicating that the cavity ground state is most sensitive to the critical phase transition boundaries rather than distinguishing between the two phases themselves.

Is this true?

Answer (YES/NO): NO